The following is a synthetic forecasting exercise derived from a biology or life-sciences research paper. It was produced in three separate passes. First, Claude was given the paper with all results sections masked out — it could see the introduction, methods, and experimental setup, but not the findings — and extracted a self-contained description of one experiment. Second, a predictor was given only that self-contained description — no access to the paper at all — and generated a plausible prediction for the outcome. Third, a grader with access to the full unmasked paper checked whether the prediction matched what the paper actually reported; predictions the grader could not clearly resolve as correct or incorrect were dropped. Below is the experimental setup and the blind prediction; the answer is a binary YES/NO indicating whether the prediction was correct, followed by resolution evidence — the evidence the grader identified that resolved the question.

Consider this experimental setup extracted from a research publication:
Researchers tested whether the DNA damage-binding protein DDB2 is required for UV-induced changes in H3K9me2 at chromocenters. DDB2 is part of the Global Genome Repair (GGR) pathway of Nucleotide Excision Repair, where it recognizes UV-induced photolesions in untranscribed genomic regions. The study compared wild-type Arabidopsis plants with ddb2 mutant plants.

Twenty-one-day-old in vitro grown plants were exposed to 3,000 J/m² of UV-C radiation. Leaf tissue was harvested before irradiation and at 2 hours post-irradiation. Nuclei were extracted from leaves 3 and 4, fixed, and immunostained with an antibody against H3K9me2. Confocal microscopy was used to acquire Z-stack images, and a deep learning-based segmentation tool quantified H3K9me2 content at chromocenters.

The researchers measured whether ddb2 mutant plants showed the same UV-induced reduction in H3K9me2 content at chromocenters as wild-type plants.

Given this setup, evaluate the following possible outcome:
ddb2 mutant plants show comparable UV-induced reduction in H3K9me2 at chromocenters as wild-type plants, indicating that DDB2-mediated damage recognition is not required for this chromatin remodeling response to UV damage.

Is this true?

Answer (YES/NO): NO